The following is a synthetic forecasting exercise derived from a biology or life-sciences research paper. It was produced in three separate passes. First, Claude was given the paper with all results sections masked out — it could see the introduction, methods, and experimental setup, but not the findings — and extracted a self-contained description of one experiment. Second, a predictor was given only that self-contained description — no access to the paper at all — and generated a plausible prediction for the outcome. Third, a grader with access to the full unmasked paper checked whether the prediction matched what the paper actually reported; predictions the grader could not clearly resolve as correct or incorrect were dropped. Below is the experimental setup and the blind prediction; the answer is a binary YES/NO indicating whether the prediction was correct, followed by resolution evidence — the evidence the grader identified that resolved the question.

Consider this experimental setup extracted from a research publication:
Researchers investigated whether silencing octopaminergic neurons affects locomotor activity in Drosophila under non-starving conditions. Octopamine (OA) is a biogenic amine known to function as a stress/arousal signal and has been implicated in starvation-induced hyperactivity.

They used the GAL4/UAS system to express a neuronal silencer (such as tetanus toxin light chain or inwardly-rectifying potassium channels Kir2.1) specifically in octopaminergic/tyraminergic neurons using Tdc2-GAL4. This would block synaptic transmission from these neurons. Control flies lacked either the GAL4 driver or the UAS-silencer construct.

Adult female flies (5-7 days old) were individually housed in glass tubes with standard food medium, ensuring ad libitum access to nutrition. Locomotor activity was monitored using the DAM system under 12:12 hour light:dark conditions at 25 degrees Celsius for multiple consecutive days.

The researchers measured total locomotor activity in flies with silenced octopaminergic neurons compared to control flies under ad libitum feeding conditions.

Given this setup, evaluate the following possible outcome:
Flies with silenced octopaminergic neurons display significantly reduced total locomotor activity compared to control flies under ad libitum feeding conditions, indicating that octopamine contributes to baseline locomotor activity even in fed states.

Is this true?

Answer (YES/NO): YES